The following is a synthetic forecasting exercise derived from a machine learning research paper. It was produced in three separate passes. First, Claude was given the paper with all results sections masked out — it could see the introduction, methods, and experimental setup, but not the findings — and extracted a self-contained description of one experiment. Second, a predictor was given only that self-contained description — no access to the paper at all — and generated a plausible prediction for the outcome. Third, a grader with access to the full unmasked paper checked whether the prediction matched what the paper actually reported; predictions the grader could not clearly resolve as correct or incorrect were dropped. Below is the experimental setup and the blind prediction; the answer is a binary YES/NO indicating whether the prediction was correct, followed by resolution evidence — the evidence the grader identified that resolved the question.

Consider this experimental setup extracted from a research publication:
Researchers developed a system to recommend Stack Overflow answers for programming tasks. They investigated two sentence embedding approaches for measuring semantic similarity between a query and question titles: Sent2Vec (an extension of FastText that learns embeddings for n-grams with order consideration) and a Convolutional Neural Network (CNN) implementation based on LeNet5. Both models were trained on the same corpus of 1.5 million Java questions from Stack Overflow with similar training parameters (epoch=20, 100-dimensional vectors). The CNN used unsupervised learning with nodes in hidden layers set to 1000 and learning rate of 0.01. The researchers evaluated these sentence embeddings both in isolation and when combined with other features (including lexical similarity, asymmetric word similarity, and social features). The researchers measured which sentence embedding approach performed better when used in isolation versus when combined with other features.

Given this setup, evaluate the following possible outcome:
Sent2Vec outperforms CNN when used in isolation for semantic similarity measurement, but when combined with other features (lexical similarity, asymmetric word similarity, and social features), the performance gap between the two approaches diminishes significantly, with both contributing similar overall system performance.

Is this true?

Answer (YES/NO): NO